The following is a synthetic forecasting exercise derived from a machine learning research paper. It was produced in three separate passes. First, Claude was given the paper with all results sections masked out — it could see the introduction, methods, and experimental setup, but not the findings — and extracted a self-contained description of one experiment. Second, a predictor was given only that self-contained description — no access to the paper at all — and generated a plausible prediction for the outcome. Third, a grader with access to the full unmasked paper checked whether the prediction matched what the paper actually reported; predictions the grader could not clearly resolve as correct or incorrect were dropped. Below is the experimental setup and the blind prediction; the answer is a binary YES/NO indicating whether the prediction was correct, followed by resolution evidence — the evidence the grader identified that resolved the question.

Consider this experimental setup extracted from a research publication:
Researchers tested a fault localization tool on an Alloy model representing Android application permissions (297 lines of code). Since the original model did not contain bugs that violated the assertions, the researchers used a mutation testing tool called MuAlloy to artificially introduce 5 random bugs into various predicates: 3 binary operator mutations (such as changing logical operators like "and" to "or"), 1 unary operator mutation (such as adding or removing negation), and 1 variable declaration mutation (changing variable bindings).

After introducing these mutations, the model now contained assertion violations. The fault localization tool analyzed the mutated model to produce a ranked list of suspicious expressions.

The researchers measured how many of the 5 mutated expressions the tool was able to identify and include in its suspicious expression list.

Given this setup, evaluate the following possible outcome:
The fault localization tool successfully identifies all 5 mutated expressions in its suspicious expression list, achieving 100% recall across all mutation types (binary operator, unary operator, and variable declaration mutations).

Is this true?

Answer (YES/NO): NO